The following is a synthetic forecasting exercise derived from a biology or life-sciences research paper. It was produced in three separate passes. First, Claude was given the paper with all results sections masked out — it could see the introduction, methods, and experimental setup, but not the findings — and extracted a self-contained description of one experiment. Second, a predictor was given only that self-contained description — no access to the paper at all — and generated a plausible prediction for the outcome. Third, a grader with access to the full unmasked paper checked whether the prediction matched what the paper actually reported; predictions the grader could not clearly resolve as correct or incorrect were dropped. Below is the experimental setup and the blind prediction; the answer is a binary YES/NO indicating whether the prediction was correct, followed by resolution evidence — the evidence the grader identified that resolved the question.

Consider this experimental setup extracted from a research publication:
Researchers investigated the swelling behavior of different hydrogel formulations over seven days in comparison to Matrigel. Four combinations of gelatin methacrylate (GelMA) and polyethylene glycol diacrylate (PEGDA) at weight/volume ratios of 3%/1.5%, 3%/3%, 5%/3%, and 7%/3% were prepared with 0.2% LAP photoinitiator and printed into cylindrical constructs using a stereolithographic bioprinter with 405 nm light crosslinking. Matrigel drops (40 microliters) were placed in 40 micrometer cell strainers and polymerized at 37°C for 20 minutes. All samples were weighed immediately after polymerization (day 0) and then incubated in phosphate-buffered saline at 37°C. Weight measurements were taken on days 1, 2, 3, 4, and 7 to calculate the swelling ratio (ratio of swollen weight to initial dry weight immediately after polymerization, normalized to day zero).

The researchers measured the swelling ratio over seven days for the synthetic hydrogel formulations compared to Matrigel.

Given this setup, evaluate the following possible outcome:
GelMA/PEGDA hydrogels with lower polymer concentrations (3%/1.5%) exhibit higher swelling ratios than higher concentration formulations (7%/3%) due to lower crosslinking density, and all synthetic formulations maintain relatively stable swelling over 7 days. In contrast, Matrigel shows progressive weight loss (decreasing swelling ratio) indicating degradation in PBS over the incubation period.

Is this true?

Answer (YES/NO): NO